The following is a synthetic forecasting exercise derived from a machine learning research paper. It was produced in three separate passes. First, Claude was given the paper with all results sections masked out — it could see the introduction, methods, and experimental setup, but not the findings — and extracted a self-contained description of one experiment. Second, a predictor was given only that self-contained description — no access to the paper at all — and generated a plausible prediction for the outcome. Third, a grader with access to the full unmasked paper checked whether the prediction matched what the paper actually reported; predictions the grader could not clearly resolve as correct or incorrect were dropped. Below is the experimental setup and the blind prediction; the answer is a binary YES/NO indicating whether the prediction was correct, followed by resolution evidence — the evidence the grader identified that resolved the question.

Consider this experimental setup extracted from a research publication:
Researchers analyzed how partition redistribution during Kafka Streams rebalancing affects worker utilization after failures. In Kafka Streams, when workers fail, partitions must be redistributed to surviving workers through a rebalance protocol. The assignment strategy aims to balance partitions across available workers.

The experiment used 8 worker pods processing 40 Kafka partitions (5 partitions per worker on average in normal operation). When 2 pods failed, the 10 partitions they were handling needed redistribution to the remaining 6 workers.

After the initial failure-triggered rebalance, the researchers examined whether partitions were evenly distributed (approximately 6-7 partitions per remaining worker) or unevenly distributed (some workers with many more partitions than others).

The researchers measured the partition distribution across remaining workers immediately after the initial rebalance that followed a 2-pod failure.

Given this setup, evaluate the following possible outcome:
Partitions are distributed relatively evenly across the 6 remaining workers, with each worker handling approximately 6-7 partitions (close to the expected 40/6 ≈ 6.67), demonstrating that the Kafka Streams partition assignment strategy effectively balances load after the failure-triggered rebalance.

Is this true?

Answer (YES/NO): NO